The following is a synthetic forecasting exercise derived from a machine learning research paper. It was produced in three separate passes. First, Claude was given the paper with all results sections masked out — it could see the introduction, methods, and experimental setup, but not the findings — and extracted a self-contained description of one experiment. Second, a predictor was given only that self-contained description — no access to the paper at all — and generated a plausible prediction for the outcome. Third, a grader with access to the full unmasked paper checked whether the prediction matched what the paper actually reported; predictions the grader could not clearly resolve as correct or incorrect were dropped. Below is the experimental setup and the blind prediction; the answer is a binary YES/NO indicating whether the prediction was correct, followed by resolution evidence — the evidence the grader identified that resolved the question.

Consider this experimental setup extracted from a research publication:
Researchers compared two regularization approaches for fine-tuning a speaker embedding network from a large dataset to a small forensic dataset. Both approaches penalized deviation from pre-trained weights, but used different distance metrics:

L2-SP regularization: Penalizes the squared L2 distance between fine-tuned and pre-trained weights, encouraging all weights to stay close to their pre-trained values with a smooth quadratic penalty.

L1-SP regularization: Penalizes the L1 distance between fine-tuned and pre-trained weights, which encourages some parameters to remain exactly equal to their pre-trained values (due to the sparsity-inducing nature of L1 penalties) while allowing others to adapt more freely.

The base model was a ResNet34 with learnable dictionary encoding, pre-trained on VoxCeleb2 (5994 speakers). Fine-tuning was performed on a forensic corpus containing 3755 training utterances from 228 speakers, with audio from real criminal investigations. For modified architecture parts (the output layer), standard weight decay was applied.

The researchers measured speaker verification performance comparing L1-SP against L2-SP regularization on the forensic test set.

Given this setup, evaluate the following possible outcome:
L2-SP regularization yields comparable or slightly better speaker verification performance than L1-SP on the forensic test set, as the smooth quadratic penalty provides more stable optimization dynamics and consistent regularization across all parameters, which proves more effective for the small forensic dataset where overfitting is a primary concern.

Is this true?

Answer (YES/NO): YES